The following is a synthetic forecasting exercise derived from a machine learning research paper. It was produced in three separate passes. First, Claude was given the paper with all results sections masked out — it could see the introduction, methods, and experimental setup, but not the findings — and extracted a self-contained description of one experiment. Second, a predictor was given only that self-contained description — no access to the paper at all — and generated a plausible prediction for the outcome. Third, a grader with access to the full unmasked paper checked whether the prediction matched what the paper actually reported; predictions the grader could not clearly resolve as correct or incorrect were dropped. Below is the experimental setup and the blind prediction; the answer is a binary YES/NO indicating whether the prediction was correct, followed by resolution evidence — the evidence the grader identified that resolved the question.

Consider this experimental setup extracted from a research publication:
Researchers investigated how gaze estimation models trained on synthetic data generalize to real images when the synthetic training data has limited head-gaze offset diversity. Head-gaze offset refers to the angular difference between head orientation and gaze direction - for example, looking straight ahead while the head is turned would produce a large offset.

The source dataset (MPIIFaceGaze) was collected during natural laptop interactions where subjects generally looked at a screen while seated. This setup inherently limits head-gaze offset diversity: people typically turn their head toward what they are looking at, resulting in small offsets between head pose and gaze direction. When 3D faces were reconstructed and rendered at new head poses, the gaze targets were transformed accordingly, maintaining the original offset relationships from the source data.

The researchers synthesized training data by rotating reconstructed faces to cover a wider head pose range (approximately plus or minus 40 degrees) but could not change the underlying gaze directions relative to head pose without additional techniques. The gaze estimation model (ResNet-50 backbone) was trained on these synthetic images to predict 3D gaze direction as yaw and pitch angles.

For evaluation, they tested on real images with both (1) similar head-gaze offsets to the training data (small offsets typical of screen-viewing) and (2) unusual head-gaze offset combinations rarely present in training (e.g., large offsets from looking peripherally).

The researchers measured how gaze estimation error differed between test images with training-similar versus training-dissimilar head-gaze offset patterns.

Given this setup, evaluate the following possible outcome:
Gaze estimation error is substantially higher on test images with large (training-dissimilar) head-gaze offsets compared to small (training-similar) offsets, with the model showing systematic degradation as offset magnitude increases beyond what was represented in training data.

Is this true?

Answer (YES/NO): YES